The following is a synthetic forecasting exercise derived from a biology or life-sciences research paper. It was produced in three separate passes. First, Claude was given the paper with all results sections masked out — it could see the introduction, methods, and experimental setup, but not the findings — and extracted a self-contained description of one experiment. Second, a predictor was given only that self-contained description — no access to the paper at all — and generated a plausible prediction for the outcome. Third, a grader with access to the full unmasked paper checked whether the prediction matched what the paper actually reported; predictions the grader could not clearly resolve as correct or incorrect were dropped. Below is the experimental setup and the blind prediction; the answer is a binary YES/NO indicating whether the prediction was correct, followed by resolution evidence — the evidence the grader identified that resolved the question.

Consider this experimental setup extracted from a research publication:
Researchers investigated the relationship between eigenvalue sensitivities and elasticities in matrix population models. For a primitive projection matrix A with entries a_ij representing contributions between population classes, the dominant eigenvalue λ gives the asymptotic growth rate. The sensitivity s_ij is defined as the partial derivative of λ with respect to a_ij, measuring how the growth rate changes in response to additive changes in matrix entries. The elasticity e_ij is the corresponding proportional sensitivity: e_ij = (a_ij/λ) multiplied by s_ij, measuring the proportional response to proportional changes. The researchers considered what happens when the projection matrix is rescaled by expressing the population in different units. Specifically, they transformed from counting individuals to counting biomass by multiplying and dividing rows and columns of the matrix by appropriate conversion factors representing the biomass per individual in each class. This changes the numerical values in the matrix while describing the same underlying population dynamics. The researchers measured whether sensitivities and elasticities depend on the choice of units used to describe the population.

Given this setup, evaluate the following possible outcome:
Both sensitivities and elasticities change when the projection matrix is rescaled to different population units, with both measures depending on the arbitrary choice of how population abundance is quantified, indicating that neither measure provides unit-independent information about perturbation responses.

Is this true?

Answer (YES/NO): NO